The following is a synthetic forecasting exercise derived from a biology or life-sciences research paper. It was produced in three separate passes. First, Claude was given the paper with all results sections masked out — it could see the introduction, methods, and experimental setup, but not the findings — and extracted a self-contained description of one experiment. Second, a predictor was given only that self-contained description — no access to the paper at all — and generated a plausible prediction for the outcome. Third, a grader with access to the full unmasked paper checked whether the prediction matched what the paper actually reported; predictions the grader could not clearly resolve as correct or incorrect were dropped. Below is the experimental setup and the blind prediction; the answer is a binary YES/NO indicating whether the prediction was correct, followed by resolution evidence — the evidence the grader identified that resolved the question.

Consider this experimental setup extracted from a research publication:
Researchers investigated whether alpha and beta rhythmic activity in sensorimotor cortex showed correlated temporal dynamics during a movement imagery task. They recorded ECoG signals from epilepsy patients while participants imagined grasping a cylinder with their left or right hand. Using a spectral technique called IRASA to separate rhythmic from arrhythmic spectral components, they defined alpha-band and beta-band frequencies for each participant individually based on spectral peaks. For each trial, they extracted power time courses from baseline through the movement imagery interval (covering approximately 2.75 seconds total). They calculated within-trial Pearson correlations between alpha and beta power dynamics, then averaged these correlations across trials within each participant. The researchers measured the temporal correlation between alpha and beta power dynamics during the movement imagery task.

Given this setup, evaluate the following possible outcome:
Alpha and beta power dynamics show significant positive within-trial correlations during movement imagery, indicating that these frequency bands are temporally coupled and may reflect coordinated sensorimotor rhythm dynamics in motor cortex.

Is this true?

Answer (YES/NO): NO